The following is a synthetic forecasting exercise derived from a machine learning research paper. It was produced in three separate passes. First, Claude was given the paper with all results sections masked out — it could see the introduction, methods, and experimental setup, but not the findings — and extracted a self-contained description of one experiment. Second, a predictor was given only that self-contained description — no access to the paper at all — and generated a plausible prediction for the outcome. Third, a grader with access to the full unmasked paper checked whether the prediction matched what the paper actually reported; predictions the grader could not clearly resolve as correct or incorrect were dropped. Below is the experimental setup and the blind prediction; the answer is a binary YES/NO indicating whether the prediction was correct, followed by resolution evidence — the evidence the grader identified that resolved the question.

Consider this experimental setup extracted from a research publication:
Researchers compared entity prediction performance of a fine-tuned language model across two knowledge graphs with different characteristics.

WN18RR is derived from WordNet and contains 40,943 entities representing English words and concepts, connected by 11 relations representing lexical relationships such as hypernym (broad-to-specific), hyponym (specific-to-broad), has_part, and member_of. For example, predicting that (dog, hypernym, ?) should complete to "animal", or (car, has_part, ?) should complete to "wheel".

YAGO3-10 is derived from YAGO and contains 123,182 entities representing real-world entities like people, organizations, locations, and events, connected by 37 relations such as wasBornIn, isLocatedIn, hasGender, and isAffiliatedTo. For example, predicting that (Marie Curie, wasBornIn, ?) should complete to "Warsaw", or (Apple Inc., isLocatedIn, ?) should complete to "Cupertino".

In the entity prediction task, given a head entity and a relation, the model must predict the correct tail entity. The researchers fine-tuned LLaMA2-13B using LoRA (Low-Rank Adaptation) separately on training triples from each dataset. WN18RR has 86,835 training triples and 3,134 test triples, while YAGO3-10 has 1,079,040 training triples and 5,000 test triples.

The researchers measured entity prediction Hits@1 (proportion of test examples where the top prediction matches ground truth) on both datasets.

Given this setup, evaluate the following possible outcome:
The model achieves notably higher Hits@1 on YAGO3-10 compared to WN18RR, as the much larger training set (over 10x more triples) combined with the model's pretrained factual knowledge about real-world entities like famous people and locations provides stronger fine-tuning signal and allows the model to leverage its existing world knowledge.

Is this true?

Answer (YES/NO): NO